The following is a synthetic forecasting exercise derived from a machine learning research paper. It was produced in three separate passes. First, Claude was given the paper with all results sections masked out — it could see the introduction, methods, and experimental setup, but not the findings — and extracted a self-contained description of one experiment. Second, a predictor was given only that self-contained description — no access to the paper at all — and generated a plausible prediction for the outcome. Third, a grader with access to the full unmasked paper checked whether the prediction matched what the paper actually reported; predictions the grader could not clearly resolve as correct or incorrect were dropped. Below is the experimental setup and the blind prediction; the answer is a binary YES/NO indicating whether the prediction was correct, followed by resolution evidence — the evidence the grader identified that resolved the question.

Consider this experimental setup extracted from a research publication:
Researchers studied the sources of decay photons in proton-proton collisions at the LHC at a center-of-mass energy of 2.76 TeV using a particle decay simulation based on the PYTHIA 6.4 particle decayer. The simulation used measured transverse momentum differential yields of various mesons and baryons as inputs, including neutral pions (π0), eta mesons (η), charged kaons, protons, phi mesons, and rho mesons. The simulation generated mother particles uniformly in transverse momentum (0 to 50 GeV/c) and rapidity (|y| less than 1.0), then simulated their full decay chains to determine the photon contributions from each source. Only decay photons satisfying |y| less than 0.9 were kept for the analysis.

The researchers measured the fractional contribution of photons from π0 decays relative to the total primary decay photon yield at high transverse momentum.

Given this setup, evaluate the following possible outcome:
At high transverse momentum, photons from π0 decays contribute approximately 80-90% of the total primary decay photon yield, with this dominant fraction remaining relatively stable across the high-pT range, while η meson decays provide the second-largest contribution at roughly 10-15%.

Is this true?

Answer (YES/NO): YES